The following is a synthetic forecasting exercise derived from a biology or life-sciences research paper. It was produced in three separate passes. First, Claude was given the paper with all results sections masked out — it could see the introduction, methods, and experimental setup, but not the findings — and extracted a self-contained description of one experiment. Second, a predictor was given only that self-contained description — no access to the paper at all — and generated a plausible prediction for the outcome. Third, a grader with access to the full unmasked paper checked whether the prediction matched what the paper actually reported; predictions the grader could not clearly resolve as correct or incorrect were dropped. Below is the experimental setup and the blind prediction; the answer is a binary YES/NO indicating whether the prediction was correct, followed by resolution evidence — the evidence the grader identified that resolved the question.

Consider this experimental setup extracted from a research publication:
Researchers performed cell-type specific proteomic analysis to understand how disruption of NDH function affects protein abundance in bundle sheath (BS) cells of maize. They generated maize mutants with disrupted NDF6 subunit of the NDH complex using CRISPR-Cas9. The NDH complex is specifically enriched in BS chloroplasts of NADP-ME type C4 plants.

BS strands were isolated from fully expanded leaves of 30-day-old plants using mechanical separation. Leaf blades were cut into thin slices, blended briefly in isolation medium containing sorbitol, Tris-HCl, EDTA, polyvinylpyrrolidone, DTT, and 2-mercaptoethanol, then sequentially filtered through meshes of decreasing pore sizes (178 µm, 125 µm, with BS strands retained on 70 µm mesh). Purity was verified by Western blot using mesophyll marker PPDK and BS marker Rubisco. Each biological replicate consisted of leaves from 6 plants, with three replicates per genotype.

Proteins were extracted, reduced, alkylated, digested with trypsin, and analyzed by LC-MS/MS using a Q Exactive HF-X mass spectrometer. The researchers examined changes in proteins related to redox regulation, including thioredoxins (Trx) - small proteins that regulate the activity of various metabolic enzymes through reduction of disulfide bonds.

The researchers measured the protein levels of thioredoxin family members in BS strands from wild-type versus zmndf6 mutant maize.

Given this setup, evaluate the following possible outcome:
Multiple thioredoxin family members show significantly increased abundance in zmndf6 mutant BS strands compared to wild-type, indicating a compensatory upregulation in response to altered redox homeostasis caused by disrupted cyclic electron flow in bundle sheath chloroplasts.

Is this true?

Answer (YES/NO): NO